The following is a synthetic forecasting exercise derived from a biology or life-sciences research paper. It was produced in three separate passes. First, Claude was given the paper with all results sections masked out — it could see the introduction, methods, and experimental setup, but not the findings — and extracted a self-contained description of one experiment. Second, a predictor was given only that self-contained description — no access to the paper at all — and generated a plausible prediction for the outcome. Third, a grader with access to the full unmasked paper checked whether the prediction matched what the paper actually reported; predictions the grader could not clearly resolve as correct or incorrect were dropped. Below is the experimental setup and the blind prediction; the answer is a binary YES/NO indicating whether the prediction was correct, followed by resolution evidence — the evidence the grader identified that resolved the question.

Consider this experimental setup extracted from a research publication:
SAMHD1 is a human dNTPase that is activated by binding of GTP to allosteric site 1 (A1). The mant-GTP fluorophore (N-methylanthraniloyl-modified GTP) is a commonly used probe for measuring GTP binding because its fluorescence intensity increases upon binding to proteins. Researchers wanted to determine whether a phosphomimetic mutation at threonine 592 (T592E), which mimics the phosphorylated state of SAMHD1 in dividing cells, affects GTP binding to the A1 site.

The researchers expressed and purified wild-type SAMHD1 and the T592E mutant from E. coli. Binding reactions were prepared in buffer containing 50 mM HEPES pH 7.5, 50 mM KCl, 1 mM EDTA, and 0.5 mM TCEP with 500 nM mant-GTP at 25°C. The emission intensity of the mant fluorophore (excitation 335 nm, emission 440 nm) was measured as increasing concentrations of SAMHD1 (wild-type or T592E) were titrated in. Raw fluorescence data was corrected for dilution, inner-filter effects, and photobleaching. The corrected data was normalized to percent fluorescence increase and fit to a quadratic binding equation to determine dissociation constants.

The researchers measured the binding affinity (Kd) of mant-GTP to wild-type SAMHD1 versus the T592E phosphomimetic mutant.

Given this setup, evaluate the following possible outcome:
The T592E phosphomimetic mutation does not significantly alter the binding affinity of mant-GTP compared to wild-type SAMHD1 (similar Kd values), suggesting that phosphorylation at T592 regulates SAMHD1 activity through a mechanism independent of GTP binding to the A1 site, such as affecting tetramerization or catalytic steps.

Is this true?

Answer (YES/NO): YES